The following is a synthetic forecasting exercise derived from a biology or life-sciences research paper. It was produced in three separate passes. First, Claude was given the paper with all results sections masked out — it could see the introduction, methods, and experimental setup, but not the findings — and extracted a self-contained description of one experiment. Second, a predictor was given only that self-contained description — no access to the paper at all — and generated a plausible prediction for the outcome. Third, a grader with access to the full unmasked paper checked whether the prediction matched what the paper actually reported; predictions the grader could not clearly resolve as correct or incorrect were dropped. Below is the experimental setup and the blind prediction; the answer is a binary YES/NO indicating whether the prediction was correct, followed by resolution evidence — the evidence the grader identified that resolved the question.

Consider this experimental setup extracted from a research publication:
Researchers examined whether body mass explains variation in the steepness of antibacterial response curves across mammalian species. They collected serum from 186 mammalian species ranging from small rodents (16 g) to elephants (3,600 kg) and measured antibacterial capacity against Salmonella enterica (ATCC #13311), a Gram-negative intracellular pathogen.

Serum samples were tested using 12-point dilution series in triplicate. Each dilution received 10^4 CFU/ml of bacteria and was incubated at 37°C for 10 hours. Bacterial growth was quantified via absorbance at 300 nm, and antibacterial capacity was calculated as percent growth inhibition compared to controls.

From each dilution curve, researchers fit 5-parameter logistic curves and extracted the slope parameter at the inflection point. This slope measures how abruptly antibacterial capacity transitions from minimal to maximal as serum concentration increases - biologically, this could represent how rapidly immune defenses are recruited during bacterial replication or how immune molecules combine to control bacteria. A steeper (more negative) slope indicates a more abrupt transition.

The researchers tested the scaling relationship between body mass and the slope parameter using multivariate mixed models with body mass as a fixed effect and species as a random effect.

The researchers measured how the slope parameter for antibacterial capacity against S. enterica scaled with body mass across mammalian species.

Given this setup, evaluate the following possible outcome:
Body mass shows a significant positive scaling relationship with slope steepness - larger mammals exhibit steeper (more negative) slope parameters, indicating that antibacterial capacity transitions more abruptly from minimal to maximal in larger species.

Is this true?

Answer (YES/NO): NO